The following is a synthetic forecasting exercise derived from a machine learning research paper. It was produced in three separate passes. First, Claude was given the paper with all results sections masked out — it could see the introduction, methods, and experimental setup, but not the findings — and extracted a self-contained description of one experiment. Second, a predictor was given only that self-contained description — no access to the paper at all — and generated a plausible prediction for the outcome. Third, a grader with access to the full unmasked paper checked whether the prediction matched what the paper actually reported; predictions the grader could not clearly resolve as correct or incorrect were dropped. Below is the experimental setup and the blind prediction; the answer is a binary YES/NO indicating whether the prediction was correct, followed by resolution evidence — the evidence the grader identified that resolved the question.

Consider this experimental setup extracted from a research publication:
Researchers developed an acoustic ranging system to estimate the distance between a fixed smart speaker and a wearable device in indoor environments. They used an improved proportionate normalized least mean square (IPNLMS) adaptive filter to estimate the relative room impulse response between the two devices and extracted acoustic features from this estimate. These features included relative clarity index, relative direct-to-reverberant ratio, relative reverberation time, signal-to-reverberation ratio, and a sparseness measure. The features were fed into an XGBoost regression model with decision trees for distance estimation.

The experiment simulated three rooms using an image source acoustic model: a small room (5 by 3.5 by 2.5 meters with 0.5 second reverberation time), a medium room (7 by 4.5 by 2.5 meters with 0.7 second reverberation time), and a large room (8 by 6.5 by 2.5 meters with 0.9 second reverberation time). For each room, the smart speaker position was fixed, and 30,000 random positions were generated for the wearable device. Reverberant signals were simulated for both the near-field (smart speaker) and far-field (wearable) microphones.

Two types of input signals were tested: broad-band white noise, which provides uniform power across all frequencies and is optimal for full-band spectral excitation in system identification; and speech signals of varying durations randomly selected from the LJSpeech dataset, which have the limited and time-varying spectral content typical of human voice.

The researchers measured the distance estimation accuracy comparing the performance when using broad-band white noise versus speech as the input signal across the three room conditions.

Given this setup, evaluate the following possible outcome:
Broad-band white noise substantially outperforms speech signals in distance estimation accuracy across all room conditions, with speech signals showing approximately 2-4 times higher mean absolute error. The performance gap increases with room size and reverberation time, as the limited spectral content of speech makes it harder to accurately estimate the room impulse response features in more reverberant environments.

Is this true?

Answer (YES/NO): NO